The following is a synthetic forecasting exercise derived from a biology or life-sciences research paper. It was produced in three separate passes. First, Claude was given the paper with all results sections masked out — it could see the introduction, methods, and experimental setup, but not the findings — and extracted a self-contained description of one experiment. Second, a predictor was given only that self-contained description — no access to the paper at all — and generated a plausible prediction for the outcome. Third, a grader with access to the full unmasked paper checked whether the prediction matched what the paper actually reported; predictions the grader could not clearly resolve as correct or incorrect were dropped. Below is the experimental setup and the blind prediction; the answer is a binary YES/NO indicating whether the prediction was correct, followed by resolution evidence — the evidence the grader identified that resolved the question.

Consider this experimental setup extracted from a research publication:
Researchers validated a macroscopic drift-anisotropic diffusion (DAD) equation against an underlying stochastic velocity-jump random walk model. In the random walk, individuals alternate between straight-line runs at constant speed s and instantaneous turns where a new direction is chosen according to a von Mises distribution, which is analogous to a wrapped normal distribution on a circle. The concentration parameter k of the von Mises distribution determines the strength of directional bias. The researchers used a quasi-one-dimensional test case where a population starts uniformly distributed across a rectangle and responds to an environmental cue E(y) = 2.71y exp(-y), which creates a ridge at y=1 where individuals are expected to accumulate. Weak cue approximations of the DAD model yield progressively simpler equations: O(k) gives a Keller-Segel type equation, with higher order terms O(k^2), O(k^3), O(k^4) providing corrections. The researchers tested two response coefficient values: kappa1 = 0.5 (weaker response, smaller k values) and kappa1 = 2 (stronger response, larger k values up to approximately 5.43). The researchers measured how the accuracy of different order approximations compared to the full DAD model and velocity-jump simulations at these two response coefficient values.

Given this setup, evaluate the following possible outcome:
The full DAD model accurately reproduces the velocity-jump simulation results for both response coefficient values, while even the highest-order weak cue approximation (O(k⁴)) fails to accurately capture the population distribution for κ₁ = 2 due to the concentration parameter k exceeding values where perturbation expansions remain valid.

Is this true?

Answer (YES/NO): NO